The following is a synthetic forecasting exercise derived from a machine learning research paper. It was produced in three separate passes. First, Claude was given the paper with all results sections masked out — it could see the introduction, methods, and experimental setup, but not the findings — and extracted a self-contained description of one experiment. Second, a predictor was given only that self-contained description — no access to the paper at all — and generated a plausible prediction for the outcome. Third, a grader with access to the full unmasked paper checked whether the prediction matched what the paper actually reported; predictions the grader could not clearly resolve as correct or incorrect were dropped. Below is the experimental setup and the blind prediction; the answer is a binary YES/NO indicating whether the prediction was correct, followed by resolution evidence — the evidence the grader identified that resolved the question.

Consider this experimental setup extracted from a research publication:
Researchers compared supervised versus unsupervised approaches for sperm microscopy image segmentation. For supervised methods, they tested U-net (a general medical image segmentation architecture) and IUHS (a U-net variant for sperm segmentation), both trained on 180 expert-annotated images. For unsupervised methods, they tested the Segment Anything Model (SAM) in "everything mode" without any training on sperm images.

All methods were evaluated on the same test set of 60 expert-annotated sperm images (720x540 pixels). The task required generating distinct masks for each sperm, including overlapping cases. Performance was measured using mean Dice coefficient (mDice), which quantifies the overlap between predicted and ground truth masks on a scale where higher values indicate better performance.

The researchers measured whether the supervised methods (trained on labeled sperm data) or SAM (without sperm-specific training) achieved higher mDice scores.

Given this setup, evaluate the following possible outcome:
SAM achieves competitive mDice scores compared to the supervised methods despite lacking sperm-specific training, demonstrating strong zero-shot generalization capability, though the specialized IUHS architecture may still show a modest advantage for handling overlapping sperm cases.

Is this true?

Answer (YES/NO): NO